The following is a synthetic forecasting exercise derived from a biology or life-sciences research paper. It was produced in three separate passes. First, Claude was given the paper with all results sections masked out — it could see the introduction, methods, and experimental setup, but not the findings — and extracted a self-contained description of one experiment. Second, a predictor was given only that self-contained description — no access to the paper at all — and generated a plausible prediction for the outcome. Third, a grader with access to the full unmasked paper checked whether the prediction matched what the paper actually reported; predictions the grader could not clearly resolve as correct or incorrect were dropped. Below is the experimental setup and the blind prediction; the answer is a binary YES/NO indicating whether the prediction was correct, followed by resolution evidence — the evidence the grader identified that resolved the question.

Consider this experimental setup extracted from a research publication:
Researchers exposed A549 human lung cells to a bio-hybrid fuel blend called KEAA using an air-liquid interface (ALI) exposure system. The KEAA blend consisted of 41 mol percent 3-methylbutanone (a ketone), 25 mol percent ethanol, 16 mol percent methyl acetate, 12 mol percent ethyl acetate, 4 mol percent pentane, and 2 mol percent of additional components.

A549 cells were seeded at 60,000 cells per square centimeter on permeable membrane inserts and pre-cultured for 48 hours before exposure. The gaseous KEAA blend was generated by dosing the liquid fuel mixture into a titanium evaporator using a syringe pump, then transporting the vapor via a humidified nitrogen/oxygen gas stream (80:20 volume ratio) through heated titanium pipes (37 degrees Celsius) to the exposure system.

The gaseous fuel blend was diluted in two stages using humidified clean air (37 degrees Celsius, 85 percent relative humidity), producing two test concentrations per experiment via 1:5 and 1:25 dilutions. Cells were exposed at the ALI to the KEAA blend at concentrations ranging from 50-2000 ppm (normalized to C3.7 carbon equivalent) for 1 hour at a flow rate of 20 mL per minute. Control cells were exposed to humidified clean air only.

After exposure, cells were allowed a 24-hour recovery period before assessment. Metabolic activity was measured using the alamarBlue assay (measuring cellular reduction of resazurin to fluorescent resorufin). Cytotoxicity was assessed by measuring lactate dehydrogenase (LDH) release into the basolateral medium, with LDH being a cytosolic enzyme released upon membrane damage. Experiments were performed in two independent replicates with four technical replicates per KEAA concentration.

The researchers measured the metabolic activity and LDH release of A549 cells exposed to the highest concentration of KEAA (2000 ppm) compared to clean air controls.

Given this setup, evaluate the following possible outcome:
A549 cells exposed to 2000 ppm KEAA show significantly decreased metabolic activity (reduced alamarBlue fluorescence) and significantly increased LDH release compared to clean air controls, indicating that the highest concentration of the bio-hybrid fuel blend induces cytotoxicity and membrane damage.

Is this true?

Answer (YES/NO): NO